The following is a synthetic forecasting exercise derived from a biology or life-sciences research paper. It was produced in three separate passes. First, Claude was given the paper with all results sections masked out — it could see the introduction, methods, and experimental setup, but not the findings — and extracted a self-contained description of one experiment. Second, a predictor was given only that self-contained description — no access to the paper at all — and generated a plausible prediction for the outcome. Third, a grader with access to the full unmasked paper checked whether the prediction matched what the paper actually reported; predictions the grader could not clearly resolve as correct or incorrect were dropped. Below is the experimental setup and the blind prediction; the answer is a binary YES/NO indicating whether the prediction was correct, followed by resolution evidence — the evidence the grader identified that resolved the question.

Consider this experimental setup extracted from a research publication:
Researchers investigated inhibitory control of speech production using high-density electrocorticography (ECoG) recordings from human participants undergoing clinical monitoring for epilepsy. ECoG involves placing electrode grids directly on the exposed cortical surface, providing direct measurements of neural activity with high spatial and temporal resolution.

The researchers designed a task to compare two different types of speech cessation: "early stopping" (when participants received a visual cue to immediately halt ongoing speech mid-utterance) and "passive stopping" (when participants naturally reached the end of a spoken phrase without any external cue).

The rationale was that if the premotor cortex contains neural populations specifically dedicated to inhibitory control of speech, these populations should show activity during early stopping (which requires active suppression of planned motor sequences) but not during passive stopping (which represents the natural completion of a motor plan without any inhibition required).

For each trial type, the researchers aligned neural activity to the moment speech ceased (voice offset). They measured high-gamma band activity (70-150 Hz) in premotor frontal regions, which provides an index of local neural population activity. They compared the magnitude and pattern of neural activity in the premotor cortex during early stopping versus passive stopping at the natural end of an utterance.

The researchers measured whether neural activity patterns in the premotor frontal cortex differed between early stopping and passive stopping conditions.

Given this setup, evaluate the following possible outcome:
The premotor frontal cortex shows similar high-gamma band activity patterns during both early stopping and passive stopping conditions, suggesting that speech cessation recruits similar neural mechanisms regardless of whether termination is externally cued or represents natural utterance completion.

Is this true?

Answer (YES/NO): NO